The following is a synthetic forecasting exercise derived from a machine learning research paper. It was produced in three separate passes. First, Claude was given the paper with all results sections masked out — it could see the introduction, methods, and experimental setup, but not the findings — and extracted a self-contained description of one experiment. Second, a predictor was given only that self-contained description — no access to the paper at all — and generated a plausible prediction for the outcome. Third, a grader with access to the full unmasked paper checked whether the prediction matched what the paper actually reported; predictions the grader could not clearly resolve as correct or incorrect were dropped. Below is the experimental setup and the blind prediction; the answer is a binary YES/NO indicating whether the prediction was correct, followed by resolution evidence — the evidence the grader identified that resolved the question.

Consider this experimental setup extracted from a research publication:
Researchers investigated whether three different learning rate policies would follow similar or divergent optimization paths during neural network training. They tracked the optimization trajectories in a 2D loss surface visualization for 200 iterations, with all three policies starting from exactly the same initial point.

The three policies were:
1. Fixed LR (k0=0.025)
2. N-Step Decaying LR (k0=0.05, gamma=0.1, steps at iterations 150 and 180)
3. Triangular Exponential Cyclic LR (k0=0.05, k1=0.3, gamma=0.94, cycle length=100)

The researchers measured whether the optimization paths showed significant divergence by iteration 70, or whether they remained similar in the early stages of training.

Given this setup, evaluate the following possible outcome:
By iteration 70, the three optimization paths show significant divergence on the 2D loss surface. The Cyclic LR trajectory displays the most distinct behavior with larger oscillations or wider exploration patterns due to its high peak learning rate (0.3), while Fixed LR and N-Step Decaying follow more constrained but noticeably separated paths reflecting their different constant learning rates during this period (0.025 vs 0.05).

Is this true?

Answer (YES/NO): NO